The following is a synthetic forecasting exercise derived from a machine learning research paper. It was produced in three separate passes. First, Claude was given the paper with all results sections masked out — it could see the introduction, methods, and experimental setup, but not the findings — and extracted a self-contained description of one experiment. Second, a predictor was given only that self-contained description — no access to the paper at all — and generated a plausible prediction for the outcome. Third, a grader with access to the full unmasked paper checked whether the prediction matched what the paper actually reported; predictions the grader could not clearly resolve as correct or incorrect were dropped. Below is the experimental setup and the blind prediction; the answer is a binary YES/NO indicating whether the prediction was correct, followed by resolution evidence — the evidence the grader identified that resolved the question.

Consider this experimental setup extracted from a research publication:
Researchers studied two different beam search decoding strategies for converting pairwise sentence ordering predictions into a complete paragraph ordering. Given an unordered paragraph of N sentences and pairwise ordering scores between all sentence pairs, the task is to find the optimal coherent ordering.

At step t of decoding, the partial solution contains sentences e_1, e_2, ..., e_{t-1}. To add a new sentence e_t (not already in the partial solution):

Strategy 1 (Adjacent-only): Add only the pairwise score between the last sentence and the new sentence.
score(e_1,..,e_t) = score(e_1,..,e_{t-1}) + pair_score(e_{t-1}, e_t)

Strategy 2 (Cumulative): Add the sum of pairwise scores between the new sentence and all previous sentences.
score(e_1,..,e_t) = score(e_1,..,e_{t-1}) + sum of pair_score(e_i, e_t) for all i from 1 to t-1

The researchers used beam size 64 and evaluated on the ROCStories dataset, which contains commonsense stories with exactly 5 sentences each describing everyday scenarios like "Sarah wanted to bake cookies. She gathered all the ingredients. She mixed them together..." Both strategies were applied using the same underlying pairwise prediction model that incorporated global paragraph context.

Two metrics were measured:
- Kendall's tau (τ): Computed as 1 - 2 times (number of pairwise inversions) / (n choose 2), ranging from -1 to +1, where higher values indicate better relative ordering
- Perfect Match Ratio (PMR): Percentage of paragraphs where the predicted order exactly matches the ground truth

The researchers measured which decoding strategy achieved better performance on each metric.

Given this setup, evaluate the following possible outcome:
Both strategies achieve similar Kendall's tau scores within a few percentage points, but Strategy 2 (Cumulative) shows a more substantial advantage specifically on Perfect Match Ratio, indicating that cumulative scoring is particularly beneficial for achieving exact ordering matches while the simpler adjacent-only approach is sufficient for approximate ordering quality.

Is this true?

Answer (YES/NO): NO